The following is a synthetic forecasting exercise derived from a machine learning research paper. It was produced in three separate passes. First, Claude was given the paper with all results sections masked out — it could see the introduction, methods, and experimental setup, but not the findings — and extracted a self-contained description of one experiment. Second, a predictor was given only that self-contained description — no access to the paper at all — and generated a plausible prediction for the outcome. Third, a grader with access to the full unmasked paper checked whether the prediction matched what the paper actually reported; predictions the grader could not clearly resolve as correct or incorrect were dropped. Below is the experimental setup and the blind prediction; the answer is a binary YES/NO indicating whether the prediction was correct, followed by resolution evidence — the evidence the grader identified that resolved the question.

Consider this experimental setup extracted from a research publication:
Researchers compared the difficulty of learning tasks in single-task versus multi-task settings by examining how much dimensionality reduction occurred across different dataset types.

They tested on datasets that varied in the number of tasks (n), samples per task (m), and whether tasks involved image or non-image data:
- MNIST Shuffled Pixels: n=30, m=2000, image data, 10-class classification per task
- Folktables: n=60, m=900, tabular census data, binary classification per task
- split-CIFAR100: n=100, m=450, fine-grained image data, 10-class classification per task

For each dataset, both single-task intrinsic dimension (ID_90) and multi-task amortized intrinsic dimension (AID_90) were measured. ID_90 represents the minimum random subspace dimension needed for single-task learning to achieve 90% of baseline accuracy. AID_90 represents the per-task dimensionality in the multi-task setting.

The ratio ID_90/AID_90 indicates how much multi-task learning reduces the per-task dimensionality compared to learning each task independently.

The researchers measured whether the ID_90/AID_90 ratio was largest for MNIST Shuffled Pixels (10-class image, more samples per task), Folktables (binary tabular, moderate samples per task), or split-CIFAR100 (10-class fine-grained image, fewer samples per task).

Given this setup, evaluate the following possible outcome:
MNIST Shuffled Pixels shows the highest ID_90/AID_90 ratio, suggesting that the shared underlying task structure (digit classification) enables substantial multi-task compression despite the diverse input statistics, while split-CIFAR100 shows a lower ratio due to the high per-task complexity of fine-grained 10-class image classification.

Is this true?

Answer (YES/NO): NO